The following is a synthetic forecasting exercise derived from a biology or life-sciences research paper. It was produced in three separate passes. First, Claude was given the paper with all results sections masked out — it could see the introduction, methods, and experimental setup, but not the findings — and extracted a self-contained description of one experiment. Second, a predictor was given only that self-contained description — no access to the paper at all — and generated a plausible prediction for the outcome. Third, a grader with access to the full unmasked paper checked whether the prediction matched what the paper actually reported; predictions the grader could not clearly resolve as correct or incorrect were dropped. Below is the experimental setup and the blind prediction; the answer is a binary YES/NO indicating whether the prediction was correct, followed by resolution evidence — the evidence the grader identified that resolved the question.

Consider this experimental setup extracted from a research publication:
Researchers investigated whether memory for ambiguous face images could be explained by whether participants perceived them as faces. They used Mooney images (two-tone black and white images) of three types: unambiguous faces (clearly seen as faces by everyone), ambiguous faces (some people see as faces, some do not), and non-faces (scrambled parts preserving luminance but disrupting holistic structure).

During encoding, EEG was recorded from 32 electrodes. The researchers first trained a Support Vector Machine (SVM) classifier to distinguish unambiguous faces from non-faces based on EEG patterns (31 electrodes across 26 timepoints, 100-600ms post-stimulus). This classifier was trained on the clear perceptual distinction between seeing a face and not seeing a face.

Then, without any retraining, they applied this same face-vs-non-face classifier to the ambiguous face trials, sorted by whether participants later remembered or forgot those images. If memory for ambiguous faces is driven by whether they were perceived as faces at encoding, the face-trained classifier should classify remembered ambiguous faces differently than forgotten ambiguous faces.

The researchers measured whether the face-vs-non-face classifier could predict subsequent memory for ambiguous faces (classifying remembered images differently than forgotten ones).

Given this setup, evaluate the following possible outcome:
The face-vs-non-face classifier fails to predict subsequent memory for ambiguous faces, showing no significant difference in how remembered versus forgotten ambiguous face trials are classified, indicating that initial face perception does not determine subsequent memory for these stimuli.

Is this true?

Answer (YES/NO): NO